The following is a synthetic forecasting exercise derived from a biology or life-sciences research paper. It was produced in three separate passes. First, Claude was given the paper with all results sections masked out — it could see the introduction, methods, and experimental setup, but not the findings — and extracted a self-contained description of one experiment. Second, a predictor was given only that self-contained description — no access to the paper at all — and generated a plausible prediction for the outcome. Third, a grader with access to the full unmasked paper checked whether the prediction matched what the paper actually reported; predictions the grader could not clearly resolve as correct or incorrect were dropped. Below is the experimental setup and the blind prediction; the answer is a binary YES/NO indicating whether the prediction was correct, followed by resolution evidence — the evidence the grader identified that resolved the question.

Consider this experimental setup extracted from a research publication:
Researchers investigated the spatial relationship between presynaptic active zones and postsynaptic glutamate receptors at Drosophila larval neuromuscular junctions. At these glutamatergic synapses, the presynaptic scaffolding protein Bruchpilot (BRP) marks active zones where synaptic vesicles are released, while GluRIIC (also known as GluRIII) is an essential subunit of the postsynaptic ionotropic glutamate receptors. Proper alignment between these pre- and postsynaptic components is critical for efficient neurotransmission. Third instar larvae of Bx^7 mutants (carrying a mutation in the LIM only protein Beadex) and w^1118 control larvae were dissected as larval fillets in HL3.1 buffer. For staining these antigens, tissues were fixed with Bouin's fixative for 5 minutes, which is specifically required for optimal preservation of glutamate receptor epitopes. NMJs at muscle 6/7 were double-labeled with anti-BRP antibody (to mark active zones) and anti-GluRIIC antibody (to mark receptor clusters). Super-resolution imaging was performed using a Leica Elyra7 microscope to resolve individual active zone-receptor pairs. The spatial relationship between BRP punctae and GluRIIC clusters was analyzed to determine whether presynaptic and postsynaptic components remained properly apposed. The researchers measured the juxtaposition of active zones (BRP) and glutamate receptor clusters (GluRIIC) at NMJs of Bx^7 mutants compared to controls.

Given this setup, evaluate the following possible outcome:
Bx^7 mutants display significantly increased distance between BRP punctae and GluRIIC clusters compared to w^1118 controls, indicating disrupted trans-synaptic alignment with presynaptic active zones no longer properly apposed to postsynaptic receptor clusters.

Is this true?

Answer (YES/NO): NO